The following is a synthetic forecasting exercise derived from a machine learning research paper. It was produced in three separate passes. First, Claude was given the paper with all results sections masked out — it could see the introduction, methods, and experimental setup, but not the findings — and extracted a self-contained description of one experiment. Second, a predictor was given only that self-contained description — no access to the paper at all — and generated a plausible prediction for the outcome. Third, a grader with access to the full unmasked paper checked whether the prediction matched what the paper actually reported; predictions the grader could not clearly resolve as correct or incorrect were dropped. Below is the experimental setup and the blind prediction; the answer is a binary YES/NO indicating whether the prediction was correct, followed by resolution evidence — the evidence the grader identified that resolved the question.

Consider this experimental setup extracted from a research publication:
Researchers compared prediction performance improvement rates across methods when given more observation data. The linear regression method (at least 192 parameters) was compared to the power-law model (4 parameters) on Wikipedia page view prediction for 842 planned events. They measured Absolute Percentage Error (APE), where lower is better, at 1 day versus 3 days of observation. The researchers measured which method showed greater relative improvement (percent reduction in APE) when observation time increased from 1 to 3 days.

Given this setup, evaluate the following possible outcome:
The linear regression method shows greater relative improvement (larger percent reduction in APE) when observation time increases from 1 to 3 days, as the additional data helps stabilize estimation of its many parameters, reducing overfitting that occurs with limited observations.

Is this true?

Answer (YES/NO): YES